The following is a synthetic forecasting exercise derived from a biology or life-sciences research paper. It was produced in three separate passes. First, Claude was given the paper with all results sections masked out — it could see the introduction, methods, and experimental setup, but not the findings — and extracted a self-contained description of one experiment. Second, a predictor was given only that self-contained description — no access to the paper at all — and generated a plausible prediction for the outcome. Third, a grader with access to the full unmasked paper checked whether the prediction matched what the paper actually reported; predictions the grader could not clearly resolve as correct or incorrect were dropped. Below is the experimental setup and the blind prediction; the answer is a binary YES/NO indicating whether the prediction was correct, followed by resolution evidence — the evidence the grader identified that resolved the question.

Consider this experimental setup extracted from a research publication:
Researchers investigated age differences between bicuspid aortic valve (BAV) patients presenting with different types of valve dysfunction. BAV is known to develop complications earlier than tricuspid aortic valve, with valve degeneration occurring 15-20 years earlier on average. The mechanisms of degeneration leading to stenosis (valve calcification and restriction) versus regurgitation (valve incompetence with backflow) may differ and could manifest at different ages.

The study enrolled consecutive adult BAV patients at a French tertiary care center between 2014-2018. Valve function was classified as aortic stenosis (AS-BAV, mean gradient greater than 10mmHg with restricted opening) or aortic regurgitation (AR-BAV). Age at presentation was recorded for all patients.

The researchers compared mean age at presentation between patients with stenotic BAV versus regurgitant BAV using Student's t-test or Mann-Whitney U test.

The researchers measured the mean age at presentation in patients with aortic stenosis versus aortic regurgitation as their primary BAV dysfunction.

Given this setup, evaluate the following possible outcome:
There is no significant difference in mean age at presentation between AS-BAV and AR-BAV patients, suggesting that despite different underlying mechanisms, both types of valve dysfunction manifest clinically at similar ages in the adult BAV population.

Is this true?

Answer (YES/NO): NO